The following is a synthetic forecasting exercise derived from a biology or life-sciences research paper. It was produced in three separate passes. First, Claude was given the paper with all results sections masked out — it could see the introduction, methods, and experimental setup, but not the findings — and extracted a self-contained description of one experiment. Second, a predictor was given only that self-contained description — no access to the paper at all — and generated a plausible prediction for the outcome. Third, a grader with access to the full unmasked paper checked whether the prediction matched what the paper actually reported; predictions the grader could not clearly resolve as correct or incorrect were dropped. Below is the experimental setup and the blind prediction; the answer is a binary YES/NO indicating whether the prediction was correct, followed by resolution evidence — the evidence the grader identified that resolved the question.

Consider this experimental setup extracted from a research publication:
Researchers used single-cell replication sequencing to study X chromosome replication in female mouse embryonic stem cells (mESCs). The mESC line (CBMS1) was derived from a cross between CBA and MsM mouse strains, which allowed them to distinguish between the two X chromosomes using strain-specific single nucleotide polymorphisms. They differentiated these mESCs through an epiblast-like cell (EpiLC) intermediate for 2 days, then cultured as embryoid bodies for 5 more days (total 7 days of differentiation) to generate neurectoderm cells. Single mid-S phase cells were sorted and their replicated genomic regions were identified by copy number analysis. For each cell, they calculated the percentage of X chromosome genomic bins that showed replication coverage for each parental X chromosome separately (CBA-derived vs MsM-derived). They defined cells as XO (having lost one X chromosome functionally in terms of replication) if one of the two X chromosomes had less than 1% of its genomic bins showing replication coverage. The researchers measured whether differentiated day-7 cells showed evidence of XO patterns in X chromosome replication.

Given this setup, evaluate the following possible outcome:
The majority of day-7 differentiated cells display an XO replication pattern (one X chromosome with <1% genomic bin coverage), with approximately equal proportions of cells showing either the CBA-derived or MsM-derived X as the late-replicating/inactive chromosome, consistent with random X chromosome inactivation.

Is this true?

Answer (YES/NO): NO